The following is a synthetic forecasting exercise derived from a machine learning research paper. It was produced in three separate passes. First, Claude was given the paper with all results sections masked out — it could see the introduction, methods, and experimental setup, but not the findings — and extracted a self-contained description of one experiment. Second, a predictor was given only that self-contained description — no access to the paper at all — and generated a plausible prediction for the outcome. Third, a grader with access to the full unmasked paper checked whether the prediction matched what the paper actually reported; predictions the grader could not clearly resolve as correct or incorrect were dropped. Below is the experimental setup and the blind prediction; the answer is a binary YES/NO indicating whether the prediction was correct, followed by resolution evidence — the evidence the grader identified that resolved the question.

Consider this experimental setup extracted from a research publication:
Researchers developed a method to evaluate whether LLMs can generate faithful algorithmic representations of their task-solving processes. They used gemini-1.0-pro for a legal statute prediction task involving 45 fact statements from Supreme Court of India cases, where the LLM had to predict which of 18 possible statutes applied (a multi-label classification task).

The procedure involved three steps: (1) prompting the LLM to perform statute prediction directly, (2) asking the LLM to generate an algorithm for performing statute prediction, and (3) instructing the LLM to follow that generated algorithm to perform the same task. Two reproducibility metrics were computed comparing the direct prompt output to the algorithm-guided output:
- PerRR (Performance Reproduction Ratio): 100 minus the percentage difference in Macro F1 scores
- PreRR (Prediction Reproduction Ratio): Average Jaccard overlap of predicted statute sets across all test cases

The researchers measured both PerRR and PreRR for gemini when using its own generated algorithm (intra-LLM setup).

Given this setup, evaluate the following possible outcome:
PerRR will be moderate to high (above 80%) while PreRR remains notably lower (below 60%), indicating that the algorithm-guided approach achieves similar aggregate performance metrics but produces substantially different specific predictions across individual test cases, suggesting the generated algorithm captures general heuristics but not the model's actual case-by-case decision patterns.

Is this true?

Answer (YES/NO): YES